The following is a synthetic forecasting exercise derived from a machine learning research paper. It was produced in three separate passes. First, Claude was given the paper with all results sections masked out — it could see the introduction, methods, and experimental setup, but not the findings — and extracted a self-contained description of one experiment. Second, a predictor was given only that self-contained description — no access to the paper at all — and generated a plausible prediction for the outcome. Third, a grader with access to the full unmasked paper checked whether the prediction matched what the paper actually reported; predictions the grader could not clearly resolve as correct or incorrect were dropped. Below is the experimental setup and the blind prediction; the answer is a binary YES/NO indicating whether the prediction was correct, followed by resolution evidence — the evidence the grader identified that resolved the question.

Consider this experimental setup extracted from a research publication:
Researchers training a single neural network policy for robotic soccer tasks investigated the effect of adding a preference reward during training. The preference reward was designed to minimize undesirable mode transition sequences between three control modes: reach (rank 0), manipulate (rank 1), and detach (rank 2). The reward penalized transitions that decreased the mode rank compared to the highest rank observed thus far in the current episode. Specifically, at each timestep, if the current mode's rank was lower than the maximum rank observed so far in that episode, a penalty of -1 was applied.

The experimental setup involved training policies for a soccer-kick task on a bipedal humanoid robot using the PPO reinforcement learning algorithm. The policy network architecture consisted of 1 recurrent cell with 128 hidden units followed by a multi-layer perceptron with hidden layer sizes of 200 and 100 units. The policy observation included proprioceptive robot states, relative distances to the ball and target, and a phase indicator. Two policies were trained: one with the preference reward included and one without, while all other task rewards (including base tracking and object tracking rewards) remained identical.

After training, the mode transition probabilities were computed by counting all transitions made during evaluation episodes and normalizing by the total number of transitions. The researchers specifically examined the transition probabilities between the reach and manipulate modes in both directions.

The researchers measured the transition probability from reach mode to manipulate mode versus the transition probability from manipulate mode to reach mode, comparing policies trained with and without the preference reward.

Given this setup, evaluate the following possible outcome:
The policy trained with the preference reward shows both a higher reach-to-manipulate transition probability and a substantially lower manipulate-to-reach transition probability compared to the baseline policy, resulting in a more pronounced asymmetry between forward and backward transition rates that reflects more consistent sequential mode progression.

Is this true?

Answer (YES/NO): YES